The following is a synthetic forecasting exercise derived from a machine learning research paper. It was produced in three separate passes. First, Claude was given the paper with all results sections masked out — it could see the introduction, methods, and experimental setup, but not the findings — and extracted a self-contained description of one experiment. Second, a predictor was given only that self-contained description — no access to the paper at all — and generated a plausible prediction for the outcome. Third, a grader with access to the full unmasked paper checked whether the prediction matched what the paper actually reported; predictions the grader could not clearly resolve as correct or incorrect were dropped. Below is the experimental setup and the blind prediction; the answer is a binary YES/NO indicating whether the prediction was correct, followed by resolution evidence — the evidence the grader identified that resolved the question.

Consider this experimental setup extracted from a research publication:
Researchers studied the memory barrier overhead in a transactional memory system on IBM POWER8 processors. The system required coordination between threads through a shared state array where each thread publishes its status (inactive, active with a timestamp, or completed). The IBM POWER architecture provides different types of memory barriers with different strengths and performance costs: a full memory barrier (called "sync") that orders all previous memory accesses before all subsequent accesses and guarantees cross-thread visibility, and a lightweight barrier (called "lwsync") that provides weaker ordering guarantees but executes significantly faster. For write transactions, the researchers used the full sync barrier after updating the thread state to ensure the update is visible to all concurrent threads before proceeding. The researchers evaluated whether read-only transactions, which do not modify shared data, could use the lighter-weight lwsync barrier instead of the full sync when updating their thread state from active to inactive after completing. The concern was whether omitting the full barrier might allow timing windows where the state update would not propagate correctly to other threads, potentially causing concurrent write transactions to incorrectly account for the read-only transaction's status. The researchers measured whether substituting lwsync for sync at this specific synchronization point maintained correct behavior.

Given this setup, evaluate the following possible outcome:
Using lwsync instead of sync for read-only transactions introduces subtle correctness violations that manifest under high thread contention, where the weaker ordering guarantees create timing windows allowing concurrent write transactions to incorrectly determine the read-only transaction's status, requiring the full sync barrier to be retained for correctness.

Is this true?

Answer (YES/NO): NO